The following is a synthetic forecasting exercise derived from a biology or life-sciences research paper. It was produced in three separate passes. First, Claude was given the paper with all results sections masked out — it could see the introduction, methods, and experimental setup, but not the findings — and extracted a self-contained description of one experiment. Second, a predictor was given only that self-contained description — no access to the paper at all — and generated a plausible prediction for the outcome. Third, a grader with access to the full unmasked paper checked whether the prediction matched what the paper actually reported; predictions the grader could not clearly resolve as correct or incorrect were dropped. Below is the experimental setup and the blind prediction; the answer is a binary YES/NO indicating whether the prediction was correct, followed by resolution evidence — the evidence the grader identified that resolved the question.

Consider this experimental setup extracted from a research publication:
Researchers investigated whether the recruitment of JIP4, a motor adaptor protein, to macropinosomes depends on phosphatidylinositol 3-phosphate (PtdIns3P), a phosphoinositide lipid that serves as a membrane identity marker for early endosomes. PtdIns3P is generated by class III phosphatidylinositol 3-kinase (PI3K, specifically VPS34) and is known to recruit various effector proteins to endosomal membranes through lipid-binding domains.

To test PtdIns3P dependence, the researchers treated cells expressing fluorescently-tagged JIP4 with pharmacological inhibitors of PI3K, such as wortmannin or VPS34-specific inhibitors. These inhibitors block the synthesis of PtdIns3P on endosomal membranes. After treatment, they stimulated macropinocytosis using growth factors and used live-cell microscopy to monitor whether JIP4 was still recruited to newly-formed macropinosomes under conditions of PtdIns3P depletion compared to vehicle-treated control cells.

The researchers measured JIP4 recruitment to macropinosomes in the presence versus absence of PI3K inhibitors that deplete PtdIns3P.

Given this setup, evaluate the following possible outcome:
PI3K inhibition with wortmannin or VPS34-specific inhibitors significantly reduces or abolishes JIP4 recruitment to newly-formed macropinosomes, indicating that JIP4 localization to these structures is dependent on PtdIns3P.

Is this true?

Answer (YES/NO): YES